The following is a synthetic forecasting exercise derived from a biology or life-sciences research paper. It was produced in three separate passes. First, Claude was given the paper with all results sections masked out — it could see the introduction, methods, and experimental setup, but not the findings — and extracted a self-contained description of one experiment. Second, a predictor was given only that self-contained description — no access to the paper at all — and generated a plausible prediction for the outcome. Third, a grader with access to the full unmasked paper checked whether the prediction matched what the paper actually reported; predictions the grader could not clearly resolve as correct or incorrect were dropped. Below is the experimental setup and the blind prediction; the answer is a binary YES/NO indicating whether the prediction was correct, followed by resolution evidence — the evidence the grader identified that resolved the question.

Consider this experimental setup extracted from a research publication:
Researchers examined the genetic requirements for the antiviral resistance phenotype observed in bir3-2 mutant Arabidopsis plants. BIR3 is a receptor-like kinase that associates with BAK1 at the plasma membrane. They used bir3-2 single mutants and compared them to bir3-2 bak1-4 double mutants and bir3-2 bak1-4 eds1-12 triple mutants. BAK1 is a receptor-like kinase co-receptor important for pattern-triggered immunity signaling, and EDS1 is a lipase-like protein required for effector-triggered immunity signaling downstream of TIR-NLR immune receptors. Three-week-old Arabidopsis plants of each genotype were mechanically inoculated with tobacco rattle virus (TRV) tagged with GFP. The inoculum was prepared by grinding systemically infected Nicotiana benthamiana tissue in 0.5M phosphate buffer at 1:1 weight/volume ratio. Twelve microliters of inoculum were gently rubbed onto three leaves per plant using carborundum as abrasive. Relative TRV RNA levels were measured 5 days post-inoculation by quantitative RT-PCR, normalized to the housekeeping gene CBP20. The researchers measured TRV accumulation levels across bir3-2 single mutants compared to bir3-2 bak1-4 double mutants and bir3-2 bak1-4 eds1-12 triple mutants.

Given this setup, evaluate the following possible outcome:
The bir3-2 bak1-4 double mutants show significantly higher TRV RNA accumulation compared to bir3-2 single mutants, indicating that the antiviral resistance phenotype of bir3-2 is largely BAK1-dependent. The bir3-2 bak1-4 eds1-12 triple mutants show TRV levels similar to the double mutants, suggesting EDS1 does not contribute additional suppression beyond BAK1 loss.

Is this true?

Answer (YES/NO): NO